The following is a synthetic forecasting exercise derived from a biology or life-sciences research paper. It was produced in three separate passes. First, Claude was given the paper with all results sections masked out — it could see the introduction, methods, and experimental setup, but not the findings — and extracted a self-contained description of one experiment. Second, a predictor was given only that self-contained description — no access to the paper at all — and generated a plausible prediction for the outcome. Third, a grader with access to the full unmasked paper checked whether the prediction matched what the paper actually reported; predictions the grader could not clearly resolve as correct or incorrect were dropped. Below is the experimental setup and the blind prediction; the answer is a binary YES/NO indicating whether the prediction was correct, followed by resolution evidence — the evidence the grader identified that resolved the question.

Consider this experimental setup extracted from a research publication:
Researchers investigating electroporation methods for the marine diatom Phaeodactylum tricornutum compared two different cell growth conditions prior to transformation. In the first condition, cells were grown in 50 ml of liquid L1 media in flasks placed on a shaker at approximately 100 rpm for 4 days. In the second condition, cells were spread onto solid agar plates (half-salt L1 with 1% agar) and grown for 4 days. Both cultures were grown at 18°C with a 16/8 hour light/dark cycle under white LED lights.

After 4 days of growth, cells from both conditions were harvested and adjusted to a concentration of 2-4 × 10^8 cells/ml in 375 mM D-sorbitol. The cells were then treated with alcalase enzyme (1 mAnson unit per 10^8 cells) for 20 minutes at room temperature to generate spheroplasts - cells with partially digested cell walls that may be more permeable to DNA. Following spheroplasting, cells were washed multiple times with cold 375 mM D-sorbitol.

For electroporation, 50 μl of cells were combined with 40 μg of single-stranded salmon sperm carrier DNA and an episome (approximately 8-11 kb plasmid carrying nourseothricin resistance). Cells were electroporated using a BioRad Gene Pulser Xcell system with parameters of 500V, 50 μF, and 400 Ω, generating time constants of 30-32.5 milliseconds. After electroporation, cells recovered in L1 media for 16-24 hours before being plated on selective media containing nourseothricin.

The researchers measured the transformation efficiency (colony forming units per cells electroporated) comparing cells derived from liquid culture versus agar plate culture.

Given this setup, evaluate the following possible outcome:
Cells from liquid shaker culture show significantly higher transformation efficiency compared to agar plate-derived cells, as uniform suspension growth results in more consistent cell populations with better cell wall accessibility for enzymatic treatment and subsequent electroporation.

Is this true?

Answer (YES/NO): NO